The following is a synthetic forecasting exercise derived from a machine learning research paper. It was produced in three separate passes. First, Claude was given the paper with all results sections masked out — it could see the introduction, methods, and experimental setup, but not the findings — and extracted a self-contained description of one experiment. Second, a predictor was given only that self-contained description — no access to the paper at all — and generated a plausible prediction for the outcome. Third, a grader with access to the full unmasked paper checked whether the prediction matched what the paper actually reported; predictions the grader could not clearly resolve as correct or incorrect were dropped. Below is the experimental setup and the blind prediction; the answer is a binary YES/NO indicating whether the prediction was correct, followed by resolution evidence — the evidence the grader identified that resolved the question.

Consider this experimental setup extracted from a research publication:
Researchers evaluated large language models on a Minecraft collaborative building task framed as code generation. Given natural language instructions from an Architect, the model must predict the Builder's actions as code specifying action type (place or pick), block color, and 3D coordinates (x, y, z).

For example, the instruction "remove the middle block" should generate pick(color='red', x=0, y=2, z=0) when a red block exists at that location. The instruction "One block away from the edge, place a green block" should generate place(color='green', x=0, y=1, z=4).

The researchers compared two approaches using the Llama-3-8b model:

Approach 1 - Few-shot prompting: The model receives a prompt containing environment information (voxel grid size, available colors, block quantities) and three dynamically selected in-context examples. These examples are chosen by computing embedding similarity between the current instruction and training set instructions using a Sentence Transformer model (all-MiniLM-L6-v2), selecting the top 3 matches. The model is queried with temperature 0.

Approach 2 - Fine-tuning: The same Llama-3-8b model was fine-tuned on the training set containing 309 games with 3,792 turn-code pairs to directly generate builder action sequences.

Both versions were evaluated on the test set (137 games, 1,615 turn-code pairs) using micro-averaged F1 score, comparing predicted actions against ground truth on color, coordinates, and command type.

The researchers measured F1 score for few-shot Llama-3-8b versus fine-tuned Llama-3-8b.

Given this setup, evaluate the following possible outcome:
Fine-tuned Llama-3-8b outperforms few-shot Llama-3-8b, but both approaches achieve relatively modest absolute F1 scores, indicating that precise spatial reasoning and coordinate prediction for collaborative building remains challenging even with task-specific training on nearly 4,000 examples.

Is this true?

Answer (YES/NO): YES